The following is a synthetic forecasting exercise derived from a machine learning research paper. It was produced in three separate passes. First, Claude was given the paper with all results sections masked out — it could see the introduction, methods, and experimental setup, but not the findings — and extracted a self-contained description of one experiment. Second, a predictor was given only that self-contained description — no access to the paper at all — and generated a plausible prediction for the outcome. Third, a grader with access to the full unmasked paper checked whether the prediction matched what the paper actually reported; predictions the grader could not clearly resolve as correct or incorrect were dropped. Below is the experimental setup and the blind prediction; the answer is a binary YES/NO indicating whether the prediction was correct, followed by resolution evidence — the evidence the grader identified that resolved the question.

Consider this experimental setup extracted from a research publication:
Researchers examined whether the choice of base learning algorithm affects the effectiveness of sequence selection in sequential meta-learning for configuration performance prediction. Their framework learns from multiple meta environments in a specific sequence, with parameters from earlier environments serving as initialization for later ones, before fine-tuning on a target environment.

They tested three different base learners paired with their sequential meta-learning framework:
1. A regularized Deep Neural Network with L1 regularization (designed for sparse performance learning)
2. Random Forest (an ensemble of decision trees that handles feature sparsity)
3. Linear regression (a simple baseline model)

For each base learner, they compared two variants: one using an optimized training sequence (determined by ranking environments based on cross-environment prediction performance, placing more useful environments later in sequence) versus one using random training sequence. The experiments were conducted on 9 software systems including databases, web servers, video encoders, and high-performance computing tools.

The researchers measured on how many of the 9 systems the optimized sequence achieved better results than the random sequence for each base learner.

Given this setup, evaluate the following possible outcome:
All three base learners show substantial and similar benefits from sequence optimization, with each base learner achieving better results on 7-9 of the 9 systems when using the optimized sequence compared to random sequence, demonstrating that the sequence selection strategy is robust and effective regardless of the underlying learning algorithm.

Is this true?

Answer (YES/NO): NO